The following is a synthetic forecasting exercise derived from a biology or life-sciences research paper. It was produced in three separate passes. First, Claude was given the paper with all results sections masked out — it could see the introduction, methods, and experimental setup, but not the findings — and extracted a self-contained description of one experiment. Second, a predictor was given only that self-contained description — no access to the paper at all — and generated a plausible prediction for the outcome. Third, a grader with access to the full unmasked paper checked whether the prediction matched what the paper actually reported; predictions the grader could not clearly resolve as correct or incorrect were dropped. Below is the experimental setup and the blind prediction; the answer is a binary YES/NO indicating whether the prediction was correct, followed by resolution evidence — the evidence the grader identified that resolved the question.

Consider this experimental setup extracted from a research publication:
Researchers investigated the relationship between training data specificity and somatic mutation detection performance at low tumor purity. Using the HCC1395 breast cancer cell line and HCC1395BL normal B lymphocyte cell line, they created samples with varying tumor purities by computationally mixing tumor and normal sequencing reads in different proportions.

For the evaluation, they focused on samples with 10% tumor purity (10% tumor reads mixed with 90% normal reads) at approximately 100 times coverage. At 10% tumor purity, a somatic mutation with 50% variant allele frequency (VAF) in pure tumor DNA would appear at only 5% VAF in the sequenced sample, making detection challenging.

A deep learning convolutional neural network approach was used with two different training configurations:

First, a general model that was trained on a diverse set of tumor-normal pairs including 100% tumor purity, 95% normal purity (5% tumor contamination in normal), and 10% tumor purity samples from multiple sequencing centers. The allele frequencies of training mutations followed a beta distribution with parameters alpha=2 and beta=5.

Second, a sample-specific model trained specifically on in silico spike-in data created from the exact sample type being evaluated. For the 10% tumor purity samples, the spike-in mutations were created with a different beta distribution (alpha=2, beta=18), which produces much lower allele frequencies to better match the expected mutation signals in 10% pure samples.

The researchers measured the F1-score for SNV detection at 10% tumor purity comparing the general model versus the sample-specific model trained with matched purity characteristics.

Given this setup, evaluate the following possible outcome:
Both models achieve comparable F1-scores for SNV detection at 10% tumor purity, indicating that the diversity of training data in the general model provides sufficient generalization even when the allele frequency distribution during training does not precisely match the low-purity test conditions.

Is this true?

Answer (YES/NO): YES